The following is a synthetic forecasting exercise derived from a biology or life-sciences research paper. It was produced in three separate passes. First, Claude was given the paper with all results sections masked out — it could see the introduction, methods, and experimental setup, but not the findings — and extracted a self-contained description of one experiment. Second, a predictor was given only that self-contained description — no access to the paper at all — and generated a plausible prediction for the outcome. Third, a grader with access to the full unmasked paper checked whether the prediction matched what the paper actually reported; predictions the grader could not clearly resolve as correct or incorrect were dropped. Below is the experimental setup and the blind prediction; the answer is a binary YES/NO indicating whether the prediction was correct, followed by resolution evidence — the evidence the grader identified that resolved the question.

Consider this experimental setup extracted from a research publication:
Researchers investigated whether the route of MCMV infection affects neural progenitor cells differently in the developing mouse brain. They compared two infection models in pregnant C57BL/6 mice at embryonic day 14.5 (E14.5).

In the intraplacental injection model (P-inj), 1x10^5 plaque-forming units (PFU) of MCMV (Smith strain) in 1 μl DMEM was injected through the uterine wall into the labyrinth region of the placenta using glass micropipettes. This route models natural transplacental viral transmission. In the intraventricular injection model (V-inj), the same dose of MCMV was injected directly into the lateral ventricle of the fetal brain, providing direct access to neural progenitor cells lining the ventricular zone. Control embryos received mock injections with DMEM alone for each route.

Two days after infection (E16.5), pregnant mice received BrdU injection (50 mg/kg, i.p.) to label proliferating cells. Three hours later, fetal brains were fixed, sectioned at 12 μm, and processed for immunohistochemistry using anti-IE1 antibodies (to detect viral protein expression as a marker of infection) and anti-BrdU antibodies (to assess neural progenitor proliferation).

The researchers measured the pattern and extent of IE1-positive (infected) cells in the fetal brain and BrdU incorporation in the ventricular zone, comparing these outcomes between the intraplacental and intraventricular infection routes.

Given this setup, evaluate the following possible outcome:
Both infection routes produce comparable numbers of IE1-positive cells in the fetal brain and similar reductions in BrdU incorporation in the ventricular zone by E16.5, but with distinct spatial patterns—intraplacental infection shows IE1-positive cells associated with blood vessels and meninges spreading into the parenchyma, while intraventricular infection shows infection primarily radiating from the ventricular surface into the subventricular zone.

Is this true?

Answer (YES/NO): NO